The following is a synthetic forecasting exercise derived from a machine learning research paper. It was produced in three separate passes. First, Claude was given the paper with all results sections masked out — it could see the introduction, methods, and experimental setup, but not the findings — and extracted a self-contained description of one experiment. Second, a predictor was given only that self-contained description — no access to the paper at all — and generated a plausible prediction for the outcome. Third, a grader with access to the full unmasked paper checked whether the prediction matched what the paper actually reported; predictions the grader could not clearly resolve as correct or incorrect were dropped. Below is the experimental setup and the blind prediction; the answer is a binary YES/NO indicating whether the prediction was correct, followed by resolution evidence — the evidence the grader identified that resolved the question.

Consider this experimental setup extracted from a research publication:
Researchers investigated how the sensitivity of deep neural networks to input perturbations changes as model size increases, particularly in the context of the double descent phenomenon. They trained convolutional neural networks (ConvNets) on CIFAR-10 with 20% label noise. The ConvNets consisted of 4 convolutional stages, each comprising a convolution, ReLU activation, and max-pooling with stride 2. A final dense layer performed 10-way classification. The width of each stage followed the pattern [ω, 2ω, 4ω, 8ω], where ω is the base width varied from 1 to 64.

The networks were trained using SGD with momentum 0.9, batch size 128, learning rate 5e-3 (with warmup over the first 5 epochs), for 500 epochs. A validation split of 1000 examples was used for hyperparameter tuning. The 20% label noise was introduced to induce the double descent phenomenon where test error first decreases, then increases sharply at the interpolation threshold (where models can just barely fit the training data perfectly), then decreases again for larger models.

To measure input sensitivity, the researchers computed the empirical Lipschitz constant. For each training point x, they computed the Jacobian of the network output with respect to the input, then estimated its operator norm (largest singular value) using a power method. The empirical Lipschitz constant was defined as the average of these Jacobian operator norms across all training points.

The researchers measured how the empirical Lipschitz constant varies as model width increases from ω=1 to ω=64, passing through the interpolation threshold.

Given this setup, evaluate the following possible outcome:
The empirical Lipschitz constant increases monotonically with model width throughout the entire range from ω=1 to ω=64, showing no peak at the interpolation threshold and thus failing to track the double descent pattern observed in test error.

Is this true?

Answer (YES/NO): NO